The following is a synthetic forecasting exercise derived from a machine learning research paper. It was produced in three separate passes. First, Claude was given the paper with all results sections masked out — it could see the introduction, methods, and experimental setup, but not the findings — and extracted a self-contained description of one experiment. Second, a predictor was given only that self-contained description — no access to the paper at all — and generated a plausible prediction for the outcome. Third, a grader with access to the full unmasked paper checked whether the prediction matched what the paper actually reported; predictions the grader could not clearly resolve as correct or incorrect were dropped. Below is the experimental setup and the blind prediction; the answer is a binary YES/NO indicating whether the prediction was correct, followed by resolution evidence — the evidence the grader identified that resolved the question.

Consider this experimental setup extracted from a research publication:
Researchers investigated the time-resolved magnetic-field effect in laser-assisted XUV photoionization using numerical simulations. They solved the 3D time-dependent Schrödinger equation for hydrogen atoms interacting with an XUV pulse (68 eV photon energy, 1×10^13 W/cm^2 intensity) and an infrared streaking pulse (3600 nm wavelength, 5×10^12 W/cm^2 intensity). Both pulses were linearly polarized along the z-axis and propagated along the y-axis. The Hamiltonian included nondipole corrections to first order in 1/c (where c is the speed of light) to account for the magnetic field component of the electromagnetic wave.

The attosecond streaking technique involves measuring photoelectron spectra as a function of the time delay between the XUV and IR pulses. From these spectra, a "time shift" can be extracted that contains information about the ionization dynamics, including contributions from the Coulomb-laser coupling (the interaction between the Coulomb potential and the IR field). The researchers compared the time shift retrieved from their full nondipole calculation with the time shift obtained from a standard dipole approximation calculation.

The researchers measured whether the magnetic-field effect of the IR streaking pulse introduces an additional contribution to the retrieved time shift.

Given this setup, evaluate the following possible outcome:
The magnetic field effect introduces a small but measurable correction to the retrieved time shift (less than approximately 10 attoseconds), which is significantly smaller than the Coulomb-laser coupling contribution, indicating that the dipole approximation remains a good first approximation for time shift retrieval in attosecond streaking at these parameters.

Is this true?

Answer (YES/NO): NO